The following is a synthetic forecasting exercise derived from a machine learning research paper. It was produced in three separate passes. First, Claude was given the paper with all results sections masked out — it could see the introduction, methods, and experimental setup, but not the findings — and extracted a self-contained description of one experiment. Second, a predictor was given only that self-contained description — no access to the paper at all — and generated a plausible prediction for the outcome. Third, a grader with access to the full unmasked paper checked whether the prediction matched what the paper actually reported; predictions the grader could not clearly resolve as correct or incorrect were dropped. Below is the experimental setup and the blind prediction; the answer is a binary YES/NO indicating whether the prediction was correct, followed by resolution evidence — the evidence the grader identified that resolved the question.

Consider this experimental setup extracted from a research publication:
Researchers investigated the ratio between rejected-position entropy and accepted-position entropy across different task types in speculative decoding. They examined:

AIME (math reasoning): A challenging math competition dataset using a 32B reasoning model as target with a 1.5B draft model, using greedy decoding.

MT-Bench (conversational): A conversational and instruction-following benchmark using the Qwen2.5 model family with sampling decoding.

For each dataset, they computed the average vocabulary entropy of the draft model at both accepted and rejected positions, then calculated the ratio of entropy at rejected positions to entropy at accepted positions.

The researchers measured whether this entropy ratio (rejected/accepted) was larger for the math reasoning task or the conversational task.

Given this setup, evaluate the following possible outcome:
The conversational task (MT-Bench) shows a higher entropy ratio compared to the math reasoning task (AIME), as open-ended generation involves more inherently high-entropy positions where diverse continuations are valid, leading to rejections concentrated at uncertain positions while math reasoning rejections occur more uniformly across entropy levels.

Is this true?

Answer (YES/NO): NO